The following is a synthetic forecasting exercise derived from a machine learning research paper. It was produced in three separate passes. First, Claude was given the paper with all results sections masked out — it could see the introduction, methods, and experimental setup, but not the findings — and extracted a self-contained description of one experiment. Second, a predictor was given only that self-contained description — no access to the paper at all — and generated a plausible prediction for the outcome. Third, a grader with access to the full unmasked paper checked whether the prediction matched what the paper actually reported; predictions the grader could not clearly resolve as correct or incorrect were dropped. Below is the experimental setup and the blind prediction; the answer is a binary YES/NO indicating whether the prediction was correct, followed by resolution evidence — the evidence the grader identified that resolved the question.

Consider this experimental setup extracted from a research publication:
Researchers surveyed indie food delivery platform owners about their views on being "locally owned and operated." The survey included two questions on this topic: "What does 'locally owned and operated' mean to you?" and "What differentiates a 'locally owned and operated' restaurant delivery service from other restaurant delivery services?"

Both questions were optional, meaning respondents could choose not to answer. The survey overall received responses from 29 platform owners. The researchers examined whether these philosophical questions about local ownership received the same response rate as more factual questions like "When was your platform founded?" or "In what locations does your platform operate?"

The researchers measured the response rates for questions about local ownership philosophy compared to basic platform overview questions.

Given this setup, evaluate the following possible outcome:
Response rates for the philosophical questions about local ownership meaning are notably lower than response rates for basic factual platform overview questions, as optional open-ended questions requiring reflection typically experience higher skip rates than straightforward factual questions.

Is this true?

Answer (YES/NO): YES